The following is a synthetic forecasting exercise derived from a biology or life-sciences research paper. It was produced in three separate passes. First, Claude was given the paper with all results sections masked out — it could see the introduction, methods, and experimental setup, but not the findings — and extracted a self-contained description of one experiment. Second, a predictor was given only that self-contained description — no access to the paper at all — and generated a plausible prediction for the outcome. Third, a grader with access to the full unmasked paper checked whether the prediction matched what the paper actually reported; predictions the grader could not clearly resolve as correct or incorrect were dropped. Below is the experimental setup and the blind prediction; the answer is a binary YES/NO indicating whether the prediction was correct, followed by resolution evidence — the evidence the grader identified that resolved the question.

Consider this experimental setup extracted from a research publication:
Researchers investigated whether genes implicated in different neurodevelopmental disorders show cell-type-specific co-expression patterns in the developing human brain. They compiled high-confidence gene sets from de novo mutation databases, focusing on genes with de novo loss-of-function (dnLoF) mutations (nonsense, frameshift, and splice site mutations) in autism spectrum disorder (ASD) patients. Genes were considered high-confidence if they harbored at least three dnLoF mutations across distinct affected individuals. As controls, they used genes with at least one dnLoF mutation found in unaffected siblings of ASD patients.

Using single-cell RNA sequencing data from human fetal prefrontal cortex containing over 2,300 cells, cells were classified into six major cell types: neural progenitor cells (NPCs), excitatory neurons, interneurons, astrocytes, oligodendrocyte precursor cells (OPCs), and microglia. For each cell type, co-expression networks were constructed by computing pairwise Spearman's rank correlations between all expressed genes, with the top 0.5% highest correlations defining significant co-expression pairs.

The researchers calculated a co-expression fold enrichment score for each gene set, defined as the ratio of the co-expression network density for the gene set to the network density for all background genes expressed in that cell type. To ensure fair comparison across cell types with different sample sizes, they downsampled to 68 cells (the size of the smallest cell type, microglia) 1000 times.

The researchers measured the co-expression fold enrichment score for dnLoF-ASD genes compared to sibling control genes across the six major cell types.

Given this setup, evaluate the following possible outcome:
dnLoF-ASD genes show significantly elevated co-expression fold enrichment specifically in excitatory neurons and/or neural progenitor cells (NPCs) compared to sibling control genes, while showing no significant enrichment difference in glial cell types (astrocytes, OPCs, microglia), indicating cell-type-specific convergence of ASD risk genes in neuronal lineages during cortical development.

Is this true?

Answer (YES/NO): NO